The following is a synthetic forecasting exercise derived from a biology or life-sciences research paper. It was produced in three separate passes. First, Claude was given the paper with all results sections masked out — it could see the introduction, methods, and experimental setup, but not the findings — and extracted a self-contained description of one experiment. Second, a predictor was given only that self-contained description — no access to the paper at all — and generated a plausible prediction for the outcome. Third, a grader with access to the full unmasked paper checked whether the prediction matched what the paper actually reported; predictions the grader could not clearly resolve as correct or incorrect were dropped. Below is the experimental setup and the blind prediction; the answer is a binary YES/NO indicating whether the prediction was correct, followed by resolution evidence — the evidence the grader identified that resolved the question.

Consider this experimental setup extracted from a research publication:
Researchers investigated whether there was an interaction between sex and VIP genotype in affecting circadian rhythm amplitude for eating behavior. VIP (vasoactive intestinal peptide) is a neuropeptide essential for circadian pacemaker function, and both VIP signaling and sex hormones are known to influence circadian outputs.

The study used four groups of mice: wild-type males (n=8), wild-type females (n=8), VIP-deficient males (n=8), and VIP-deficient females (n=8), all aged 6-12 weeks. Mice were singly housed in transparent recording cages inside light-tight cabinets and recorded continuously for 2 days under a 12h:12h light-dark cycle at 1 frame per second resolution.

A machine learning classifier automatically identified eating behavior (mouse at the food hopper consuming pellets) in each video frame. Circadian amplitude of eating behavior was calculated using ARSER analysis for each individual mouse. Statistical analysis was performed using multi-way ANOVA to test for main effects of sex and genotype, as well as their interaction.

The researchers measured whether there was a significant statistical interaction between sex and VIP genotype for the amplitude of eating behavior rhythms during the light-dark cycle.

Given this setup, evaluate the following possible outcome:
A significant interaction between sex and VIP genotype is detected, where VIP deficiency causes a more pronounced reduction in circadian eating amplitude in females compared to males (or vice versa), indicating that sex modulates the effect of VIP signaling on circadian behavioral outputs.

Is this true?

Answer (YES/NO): NO